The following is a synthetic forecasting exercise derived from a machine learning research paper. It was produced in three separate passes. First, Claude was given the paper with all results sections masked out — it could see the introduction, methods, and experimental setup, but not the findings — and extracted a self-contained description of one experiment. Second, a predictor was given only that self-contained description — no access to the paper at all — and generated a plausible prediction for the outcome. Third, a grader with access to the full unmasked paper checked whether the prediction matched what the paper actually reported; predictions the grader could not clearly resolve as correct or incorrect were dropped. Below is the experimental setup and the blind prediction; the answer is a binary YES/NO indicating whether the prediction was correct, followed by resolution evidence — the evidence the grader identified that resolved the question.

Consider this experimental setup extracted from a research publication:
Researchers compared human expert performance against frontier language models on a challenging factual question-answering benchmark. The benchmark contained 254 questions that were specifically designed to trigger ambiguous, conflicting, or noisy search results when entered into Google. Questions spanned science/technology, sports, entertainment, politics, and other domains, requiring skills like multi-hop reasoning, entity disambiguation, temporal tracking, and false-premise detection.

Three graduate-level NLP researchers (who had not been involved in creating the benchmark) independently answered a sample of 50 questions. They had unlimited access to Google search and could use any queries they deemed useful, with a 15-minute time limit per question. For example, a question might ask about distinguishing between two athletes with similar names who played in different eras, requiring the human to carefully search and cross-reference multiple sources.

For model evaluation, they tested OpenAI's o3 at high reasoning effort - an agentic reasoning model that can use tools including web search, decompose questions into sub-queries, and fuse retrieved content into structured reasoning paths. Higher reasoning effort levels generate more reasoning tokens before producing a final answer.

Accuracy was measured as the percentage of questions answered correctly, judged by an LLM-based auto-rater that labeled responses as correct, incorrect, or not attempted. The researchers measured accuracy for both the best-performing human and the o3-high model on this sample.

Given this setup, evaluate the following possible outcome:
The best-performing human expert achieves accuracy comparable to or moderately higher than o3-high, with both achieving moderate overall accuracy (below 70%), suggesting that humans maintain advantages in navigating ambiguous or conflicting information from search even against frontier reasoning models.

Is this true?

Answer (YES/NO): YES